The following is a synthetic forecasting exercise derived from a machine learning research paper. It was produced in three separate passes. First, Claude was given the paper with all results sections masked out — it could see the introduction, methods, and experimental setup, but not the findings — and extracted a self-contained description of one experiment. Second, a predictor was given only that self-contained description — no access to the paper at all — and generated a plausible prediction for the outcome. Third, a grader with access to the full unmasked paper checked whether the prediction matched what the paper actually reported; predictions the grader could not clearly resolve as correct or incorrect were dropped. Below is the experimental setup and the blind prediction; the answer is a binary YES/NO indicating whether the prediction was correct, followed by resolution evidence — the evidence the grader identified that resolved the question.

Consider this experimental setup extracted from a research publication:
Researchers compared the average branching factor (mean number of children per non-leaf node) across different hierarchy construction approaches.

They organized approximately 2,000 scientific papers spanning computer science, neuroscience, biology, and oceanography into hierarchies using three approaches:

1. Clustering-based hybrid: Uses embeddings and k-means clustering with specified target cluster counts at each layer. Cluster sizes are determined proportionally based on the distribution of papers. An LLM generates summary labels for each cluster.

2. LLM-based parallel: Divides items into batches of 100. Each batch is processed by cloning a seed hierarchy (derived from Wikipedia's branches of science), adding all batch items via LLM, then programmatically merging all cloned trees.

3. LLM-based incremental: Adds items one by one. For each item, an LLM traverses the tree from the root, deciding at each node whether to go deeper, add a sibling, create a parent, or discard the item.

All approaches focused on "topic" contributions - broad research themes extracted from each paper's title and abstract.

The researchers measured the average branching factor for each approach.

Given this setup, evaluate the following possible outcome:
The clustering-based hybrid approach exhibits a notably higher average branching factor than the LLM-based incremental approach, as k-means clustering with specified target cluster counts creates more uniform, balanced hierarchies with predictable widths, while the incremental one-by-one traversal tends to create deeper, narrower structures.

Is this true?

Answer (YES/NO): YES